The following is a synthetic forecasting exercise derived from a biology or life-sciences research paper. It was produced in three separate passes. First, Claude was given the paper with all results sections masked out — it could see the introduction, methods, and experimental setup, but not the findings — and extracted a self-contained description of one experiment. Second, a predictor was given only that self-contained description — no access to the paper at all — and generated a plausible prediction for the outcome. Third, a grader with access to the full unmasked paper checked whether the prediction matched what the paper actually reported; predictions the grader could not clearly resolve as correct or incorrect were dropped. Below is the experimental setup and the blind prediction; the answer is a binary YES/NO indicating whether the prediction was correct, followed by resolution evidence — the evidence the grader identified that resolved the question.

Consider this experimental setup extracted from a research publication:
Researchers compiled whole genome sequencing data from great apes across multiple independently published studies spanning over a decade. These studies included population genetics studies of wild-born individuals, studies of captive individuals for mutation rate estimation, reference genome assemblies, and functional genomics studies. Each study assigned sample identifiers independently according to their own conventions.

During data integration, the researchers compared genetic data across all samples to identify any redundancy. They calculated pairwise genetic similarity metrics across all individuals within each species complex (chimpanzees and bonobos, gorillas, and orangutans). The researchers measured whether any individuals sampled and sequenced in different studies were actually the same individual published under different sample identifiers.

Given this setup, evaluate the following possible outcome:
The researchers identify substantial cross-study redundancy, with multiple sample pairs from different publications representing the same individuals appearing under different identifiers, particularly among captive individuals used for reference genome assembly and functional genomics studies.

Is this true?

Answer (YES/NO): YES